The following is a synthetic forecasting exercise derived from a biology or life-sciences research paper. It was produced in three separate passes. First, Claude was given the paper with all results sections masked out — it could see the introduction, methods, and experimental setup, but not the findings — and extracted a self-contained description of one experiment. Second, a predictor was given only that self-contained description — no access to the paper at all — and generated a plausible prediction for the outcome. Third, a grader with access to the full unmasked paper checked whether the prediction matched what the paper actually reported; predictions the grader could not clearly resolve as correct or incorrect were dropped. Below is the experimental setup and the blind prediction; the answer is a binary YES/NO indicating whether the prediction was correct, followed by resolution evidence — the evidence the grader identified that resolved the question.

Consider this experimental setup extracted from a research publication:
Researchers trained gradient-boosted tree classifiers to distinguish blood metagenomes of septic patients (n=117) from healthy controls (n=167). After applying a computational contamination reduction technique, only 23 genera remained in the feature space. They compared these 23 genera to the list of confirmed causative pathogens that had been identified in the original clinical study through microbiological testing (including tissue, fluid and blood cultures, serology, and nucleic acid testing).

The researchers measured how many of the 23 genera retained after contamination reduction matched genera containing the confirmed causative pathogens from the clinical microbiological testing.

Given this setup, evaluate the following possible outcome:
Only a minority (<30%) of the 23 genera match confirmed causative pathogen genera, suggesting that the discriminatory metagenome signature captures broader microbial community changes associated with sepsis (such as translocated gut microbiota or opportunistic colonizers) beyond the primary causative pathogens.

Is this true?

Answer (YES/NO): NO